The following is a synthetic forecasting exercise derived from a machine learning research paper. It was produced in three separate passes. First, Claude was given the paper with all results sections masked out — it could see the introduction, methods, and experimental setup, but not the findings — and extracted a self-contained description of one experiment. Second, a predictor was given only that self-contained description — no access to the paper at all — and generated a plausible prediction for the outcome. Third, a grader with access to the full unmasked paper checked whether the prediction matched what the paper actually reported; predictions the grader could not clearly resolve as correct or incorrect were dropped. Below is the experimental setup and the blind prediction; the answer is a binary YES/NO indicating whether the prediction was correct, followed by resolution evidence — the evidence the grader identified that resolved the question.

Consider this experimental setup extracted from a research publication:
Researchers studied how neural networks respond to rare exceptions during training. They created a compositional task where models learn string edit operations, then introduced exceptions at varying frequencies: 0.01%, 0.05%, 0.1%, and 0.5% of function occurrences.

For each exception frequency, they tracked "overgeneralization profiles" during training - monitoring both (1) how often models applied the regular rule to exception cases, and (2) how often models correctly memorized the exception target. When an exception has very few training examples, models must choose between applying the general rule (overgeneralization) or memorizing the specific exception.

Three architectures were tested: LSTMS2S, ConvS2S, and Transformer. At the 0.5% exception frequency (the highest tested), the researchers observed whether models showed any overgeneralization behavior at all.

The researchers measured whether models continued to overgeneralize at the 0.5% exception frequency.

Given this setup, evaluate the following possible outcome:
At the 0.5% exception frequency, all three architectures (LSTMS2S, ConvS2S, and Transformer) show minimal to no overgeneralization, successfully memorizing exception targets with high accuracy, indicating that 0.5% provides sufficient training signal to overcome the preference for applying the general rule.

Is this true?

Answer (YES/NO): YES